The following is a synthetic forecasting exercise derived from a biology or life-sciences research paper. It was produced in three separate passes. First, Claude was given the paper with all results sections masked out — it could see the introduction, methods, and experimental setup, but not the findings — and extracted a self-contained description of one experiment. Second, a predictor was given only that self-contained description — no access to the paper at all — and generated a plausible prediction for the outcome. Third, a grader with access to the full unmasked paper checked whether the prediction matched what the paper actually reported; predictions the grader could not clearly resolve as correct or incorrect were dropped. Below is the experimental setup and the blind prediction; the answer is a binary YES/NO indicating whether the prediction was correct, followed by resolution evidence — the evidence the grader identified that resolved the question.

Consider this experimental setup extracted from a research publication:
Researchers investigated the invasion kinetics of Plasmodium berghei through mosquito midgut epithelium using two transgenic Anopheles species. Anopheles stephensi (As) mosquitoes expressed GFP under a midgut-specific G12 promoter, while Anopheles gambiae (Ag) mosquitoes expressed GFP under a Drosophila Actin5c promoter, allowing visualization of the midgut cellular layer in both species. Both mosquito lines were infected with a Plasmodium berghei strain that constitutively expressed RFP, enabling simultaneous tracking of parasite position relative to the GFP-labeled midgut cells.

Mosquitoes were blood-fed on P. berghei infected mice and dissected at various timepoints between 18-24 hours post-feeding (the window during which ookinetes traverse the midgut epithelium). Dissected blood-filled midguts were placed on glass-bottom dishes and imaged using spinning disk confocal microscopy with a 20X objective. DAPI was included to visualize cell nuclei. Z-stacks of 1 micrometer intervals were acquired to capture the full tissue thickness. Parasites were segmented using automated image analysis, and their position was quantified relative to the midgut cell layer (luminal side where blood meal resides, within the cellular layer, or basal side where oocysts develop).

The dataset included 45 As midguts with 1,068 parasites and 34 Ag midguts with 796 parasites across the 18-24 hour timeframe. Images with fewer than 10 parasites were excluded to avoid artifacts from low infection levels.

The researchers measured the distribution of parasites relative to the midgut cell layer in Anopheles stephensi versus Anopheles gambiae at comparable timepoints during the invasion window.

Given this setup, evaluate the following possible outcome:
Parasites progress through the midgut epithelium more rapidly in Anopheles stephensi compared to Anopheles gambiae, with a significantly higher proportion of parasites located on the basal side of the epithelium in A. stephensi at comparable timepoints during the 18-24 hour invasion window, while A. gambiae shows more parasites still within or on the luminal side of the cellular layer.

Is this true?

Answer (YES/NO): NO